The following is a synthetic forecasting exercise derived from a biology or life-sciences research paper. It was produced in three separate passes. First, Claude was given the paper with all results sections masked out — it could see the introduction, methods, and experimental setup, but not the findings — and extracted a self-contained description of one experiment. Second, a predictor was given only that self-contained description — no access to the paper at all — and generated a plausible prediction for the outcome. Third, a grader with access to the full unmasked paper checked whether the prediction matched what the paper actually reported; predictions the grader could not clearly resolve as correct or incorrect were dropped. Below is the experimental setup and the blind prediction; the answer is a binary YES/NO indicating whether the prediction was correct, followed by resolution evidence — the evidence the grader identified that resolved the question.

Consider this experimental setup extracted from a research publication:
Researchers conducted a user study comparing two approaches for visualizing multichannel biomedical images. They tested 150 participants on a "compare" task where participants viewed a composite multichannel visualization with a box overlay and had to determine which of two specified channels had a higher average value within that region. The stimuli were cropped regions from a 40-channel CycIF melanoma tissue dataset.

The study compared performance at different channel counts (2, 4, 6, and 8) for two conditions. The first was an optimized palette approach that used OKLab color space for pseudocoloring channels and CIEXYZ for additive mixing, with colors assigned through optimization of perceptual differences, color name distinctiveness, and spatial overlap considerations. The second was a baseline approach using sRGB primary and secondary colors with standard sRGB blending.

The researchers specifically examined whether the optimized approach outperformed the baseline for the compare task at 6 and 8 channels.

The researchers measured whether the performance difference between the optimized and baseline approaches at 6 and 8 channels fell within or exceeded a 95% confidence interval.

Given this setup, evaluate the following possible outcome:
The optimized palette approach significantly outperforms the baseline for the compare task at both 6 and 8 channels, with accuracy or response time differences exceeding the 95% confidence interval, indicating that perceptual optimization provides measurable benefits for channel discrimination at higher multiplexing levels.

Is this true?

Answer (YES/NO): NO